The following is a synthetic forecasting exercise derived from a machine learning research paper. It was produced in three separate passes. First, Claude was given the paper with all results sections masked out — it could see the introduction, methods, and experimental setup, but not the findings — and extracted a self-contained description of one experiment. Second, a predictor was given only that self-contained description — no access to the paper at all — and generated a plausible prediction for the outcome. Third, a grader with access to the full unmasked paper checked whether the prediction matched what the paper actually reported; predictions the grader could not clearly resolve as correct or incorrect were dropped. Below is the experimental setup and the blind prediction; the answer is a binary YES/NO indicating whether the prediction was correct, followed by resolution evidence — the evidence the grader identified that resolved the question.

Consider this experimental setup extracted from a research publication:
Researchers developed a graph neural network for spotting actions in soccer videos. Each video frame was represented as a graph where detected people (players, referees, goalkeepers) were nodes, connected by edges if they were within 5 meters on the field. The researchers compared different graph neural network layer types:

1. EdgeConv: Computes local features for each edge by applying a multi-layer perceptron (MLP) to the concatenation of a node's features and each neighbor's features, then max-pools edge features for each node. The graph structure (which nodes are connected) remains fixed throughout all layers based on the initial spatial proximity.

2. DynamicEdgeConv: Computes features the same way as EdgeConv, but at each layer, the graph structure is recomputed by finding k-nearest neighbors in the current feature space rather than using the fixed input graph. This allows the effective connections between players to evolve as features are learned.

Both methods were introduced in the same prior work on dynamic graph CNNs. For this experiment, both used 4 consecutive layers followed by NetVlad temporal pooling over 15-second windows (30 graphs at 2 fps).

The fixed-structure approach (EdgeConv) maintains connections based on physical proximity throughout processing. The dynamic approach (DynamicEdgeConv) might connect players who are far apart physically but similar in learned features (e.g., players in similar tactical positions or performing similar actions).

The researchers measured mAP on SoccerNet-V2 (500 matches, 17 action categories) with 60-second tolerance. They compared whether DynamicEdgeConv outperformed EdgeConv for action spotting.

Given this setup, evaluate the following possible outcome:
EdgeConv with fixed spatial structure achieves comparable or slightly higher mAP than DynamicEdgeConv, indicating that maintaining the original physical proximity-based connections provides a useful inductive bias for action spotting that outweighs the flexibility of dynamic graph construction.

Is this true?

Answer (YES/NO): NO